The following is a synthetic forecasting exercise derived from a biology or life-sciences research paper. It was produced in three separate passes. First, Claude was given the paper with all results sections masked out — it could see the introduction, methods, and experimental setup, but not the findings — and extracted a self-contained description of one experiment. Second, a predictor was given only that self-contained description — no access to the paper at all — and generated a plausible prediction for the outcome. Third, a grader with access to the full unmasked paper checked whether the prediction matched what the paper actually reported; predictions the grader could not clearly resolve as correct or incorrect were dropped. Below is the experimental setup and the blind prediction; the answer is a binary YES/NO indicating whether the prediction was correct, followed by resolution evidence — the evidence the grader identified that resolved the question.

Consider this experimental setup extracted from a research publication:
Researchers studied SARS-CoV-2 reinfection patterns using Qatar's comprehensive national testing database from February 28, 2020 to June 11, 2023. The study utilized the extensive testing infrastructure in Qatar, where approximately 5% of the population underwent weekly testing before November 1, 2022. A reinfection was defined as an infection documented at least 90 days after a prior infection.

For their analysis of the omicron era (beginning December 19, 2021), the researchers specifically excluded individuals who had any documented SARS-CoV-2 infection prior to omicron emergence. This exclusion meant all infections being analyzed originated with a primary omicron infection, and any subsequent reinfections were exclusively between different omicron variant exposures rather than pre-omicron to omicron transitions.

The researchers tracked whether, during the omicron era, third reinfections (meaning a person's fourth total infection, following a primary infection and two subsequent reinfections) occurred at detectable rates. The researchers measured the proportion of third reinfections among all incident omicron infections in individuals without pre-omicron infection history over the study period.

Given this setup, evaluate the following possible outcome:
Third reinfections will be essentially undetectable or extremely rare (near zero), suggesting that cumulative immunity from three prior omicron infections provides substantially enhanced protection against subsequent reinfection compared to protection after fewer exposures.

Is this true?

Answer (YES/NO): NO